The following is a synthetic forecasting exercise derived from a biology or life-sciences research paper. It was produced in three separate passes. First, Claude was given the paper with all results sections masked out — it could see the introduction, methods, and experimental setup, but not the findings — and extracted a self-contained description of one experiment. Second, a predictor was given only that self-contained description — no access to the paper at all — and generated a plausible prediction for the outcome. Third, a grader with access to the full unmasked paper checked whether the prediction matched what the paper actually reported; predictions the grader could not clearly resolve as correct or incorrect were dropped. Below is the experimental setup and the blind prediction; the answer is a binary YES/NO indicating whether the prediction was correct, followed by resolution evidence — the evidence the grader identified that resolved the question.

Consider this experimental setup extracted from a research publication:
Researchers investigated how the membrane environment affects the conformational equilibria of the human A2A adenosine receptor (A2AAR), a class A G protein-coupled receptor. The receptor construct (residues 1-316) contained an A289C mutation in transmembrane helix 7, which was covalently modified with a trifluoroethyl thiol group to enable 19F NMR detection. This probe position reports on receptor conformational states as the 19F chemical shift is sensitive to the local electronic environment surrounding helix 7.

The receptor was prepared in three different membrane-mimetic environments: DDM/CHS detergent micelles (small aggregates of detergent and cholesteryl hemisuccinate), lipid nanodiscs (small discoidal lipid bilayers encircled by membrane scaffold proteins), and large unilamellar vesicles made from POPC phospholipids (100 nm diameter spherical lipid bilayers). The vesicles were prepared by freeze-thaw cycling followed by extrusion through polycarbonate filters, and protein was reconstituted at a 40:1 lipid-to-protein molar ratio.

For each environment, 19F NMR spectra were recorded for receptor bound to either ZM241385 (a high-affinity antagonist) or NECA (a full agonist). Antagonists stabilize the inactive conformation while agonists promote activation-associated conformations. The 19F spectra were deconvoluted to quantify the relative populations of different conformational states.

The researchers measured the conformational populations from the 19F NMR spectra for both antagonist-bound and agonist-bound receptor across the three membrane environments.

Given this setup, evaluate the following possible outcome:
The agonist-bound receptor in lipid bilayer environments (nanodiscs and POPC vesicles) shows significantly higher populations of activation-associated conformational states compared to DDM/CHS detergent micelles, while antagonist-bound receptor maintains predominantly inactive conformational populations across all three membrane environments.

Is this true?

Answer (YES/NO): NO